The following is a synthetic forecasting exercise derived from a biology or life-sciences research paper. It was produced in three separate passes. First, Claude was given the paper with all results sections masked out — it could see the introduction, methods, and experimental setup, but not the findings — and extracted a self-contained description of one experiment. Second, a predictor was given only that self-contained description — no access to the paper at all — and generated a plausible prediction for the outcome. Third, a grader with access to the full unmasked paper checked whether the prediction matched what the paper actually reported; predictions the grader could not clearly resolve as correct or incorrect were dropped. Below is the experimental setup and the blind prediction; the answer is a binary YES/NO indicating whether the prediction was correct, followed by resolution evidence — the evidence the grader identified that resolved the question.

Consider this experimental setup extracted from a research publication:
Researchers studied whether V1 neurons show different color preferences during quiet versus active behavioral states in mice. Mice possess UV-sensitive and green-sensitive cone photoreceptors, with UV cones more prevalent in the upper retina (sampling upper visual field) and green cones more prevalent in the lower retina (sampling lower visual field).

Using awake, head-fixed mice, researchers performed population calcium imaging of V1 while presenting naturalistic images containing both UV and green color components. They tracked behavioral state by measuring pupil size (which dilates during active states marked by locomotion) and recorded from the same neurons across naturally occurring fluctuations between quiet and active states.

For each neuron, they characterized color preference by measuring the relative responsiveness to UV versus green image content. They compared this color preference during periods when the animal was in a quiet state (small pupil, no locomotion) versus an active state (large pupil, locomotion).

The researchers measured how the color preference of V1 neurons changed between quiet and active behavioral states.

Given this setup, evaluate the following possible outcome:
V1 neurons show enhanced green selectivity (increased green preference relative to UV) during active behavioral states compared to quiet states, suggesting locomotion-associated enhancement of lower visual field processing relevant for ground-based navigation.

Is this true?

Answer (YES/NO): NO